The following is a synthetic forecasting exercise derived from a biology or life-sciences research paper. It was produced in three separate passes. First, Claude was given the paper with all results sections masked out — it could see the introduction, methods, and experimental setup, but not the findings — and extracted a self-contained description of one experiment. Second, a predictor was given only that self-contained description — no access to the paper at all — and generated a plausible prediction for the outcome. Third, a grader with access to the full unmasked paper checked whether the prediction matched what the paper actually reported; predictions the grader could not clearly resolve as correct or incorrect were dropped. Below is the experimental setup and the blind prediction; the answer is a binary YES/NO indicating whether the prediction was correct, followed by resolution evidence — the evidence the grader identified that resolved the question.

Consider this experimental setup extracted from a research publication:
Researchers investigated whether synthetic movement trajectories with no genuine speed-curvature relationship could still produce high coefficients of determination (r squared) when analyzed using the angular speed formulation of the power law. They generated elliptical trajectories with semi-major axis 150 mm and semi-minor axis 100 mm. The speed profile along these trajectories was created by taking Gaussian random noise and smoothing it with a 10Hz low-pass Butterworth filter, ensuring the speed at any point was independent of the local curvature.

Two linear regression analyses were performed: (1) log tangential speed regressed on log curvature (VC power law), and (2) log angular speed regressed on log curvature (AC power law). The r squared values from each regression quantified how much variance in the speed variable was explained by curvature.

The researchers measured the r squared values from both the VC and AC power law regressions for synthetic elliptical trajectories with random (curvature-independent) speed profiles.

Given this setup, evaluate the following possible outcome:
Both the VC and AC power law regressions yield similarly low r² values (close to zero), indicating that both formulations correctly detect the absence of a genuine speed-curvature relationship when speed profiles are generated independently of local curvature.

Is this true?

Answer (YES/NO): NO